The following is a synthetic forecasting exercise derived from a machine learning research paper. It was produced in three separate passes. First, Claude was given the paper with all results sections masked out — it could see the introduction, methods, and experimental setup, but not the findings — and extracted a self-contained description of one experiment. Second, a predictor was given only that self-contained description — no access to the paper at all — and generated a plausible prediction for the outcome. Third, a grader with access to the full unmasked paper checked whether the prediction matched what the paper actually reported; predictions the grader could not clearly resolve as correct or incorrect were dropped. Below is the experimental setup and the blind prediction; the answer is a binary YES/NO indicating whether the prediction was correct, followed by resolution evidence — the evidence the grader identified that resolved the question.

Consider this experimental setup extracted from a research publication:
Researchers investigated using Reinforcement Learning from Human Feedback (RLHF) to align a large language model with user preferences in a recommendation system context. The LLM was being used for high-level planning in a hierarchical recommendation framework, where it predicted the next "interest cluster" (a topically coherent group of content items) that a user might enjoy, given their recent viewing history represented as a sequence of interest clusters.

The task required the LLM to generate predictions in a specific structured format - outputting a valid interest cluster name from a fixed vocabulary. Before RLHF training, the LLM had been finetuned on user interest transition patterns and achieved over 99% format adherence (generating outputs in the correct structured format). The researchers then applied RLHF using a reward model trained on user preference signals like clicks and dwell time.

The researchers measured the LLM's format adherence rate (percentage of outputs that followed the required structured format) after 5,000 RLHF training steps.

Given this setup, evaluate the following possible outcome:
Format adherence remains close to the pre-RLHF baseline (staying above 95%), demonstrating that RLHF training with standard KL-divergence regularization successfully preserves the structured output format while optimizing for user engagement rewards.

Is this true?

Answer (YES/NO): NO